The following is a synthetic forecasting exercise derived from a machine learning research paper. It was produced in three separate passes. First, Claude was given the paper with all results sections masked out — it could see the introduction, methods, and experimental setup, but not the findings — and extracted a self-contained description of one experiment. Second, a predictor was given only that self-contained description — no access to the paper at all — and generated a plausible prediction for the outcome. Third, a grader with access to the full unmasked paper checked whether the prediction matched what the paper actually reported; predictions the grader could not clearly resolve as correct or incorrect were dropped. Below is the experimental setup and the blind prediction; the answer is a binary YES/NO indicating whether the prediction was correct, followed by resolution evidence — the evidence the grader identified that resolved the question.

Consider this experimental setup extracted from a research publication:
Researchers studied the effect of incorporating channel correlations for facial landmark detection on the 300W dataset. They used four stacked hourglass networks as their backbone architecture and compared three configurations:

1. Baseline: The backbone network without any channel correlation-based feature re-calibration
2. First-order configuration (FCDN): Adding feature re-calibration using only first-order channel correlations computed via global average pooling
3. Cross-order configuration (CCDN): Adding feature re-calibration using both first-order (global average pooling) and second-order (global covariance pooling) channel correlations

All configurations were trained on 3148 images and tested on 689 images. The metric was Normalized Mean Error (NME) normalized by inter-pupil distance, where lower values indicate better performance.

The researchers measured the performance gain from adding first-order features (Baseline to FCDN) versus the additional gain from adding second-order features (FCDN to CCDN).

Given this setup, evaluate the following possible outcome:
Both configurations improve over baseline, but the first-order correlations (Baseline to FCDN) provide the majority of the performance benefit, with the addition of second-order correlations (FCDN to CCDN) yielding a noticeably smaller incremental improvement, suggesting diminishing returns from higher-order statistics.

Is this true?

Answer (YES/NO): YES